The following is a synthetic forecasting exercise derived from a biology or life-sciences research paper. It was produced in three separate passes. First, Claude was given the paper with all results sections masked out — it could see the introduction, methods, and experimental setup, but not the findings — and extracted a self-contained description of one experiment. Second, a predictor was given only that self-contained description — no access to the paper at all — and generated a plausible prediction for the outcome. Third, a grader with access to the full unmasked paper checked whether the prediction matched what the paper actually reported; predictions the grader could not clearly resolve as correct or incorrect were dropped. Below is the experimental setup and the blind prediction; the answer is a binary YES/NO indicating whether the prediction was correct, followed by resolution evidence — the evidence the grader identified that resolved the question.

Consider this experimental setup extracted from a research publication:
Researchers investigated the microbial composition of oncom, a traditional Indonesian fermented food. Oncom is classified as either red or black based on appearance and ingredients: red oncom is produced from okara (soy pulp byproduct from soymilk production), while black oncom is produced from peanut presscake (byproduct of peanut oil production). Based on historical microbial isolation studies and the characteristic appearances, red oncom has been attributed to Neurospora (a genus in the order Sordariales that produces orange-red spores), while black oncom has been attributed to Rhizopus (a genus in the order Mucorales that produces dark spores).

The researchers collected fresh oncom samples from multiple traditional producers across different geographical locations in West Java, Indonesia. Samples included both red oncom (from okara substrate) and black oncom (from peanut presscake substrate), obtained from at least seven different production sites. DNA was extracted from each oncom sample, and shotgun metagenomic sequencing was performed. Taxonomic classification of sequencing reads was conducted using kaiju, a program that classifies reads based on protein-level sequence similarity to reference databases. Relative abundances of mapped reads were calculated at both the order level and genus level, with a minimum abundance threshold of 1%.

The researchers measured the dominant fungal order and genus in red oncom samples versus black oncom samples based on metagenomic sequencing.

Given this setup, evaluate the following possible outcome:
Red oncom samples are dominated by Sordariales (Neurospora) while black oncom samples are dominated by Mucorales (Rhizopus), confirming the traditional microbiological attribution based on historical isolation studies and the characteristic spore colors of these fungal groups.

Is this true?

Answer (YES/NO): NO